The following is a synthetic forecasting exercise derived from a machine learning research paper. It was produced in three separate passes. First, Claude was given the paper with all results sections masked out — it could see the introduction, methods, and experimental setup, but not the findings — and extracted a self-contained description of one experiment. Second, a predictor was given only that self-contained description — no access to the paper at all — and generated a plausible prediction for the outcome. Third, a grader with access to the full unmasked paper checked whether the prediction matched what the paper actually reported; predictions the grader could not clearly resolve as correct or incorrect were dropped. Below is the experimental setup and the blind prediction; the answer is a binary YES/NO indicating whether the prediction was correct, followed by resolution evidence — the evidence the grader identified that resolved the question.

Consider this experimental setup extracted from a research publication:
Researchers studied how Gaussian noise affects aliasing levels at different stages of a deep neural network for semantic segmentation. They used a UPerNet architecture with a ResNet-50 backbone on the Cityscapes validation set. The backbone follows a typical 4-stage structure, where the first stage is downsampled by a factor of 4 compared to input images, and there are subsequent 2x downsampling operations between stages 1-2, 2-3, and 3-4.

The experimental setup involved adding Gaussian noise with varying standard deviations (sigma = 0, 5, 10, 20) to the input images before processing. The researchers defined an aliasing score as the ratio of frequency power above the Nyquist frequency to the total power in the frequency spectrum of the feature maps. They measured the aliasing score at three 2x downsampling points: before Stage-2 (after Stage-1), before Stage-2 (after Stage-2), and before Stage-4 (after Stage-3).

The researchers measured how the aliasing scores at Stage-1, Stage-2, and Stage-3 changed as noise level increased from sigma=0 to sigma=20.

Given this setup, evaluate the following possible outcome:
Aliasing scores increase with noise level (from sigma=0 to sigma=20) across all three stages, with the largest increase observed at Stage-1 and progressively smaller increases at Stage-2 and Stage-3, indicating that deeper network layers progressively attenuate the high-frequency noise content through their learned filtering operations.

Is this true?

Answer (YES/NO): NO